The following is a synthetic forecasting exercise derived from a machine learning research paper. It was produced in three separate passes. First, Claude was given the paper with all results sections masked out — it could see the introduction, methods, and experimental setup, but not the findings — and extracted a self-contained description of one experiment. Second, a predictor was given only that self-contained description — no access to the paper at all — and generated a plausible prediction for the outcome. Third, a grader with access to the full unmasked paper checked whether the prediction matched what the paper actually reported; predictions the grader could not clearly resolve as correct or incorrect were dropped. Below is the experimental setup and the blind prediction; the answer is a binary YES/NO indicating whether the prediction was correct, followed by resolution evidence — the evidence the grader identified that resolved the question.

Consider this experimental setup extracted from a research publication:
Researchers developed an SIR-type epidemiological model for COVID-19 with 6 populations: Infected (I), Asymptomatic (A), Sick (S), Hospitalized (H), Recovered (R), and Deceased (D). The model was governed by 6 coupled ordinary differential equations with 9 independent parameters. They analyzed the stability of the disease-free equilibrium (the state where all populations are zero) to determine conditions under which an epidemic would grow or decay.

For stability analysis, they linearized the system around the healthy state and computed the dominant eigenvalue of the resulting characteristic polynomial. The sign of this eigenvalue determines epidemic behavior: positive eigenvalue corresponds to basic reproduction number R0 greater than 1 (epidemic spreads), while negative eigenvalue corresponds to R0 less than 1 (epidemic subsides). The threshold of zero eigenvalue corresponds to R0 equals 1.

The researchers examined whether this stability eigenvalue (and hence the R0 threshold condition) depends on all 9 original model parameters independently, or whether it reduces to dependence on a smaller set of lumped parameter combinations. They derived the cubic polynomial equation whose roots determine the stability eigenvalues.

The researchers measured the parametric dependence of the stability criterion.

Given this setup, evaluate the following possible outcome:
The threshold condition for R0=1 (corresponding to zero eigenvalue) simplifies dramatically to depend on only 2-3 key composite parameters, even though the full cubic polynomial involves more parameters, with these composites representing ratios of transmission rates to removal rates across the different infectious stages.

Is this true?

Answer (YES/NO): NO